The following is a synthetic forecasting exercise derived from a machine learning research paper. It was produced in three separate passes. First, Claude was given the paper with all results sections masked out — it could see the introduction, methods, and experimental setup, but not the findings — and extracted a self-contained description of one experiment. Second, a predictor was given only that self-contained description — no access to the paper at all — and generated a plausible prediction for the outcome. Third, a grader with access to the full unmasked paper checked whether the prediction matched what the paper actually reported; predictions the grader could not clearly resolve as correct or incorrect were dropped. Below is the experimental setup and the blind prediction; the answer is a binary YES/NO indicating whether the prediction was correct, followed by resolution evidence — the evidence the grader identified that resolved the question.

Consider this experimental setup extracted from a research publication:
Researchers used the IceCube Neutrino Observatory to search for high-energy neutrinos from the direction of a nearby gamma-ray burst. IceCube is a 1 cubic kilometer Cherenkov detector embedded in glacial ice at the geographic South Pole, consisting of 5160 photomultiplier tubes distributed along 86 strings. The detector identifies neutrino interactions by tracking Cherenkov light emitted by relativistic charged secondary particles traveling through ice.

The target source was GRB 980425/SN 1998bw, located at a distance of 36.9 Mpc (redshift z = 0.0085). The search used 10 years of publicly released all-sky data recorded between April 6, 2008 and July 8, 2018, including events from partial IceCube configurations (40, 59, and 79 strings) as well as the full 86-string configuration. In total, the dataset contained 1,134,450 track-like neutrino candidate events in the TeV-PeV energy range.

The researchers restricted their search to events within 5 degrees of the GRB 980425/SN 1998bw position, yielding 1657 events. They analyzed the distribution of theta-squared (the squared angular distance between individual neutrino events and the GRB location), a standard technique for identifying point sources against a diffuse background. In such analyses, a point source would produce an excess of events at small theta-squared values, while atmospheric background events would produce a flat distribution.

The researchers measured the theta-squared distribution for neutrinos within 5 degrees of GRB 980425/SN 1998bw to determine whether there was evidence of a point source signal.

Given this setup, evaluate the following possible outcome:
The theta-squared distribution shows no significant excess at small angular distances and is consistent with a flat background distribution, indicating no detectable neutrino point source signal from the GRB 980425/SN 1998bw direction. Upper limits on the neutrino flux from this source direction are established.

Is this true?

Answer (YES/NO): NO